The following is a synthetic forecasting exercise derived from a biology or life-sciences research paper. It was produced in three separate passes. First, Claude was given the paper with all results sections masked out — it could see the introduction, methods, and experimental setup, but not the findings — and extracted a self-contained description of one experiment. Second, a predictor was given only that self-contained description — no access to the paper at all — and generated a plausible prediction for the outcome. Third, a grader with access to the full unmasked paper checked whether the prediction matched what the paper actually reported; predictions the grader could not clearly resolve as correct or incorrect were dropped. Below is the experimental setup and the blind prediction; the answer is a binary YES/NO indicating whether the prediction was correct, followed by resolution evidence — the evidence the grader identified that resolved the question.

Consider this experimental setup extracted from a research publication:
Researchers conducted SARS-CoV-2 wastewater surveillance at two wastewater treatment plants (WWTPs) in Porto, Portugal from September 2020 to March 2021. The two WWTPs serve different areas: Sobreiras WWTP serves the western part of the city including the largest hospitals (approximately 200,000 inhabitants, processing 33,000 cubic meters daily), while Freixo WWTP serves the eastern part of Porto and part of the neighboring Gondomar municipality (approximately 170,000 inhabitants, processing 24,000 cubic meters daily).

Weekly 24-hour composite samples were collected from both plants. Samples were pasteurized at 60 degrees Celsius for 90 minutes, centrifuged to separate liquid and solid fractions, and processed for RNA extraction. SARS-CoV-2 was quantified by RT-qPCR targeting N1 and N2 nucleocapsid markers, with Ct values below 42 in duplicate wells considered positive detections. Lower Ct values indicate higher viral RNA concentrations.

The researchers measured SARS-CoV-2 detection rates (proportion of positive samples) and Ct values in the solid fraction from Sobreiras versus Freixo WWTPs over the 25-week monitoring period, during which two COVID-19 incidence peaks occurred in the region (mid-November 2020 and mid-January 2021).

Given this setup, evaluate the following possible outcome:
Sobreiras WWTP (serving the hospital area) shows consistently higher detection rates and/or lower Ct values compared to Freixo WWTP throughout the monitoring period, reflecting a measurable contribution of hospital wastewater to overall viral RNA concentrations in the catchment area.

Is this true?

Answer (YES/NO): NO